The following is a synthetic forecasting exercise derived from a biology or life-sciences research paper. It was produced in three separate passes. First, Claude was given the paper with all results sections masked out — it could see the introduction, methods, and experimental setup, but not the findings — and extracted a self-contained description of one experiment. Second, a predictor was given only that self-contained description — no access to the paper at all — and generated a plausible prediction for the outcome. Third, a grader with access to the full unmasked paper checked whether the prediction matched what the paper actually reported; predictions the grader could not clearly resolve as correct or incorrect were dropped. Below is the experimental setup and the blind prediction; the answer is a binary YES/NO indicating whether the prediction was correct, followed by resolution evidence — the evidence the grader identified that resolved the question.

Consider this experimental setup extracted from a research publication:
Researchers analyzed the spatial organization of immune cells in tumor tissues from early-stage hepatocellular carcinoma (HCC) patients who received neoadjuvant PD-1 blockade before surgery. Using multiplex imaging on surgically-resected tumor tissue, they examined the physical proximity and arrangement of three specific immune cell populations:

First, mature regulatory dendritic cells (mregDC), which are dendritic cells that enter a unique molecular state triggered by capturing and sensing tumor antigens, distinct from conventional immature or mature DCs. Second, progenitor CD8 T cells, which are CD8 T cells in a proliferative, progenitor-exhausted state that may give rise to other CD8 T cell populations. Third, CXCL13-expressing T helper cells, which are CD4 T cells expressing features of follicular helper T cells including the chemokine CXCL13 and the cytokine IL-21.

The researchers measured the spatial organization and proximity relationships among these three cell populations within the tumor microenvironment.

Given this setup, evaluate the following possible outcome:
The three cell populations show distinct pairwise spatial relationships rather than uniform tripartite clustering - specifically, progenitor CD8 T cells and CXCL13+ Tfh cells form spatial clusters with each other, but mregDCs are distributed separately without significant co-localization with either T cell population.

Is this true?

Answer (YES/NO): NO